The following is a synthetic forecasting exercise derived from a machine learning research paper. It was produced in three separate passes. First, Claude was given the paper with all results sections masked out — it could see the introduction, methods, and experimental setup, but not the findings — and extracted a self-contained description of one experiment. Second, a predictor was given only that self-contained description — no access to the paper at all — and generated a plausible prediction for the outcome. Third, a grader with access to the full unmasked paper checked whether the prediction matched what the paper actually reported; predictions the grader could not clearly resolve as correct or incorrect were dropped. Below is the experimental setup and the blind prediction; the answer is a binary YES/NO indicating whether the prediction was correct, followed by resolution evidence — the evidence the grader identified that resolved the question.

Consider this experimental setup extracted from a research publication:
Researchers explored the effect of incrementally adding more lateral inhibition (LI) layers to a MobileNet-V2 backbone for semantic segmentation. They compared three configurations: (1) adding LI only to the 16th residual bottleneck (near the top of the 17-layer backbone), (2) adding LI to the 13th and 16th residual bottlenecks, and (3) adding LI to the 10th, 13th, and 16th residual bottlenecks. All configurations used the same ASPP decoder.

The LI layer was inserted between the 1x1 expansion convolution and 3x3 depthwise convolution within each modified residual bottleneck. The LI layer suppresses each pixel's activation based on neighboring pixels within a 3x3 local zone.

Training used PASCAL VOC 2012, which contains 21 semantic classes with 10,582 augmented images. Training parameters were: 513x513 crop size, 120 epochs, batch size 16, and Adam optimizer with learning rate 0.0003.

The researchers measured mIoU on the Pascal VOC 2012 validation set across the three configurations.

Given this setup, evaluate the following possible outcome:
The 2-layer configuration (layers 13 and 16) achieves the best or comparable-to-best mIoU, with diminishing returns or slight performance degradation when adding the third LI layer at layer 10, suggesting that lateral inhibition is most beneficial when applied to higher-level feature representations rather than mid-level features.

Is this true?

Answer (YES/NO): NO